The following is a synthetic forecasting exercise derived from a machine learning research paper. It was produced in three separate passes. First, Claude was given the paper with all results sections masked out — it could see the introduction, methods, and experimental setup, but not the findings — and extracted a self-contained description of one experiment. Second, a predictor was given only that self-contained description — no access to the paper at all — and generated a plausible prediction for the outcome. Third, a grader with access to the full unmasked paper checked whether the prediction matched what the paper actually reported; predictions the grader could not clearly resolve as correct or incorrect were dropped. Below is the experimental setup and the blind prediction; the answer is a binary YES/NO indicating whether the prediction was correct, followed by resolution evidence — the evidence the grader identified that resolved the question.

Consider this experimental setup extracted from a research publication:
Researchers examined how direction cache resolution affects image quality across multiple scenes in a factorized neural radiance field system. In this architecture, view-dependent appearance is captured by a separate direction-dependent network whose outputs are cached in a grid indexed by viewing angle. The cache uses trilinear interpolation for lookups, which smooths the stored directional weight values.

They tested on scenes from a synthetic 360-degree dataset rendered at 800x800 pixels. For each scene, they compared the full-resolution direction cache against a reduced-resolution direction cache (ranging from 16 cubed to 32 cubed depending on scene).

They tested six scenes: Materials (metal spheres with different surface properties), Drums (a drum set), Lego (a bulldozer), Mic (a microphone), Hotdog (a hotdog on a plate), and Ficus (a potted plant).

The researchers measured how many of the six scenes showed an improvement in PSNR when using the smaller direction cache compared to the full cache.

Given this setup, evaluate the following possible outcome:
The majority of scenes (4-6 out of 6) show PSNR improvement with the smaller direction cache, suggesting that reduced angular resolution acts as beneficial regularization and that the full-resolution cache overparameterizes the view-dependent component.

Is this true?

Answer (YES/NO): NO